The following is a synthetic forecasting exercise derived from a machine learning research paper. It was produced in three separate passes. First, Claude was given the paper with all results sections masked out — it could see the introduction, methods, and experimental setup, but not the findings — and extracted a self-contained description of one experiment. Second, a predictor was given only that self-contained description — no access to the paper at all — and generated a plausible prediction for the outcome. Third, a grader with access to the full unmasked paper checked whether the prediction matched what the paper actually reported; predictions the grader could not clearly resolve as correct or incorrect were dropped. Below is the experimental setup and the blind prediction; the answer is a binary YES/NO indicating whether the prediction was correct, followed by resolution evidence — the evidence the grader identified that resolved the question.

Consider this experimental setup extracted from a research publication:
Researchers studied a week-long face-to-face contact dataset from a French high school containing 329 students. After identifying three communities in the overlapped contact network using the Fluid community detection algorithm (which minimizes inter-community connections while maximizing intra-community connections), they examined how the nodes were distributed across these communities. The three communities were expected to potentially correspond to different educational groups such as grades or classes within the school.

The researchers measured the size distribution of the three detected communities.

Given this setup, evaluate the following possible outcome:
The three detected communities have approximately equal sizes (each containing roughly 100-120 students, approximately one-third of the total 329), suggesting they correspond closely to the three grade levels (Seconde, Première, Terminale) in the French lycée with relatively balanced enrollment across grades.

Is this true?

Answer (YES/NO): YES